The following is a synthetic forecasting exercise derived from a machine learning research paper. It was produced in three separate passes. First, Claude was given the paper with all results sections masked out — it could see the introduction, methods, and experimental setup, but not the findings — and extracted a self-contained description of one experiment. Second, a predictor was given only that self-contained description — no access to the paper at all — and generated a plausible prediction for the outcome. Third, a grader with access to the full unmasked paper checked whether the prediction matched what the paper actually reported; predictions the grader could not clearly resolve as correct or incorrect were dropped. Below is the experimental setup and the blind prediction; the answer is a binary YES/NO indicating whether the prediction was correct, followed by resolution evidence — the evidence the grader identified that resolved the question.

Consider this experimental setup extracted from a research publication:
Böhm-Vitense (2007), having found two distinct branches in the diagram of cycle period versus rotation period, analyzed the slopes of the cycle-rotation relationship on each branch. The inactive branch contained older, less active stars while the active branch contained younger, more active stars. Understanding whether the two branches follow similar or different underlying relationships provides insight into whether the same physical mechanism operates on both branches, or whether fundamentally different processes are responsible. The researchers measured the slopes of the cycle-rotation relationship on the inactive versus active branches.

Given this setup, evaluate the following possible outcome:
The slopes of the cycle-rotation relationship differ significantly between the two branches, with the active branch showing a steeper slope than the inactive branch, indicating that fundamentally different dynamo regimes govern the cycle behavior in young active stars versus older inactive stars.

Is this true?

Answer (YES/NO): NO